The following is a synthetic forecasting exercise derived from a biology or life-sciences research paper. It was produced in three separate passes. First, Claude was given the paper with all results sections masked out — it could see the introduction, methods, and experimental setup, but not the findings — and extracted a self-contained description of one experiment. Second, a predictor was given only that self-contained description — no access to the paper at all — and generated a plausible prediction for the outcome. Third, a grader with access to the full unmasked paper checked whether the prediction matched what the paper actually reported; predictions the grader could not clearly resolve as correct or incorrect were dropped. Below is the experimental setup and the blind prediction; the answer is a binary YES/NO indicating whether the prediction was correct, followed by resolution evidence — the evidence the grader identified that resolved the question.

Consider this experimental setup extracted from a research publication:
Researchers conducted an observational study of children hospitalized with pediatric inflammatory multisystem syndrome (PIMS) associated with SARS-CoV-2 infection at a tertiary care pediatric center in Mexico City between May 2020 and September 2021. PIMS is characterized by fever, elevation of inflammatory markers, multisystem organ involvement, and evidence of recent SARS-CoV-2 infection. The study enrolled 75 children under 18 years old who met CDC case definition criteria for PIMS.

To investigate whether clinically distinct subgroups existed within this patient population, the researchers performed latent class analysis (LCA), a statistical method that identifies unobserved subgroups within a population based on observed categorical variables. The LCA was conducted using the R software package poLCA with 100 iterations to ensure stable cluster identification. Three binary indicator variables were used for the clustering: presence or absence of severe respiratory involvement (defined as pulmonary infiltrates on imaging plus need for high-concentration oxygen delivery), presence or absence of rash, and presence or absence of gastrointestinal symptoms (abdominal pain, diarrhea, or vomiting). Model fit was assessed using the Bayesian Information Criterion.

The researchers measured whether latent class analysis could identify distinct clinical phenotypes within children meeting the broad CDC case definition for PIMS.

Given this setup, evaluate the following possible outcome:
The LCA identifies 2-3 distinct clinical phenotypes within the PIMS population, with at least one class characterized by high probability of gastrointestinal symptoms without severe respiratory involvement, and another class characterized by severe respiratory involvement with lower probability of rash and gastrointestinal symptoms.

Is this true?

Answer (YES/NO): YES